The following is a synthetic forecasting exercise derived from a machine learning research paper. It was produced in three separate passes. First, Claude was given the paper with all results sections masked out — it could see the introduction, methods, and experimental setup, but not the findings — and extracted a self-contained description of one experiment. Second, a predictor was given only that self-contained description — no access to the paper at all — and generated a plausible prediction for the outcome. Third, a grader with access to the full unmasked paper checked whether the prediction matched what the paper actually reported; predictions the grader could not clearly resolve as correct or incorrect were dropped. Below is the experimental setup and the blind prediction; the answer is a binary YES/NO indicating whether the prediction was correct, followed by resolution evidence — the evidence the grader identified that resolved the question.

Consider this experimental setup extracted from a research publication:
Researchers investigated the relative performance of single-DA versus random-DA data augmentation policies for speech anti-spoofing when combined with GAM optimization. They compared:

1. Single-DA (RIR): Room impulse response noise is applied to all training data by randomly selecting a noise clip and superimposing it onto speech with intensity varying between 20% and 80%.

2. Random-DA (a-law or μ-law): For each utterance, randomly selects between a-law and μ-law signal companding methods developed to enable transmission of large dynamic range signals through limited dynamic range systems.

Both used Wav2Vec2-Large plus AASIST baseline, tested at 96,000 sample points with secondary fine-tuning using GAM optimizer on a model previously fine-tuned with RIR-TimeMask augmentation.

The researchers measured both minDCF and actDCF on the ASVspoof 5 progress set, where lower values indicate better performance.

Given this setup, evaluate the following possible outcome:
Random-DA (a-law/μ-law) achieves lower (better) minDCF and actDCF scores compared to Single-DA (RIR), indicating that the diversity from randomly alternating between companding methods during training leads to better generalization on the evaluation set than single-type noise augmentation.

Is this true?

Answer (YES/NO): NO